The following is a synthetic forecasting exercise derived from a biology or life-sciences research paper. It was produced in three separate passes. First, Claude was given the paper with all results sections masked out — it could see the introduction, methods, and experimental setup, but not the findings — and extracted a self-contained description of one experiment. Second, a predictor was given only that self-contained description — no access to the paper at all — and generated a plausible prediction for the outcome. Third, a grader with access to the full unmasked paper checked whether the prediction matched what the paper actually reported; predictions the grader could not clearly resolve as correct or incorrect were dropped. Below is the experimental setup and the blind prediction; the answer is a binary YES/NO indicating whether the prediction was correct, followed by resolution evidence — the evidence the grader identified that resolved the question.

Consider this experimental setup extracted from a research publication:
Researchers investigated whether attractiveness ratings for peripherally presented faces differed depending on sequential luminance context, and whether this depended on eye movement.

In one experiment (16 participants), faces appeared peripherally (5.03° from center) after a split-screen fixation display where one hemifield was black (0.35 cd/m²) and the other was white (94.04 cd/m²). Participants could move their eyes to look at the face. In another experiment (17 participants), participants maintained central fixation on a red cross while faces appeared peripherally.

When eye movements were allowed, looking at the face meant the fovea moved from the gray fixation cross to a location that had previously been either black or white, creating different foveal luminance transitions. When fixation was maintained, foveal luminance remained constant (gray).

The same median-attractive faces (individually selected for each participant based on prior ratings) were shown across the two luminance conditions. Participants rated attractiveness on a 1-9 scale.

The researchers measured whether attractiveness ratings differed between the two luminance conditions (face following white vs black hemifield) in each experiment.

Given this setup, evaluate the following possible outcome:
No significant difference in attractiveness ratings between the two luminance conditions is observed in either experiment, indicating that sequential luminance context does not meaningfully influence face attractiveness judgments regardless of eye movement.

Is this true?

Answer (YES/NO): YES